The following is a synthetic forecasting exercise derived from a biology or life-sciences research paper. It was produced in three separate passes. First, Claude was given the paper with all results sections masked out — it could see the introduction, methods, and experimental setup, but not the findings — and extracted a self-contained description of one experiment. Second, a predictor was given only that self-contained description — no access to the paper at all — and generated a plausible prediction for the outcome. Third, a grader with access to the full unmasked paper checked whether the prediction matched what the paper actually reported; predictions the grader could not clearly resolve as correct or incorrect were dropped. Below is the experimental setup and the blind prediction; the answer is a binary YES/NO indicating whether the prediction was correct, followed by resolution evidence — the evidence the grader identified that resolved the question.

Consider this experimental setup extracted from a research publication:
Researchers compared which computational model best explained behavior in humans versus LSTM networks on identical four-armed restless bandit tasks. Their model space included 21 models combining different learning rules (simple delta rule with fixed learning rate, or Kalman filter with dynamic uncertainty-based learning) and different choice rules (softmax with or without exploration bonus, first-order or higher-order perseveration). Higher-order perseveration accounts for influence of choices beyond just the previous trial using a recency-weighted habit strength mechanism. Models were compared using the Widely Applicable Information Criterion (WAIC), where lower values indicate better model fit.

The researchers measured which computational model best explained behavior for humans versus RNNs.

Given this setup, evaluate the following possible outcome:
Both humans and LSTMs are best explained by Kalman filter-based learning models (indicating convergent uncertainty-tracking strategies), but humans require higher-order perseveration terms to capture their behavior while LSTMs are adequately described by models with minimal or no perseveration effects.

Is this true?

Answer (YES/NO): NO